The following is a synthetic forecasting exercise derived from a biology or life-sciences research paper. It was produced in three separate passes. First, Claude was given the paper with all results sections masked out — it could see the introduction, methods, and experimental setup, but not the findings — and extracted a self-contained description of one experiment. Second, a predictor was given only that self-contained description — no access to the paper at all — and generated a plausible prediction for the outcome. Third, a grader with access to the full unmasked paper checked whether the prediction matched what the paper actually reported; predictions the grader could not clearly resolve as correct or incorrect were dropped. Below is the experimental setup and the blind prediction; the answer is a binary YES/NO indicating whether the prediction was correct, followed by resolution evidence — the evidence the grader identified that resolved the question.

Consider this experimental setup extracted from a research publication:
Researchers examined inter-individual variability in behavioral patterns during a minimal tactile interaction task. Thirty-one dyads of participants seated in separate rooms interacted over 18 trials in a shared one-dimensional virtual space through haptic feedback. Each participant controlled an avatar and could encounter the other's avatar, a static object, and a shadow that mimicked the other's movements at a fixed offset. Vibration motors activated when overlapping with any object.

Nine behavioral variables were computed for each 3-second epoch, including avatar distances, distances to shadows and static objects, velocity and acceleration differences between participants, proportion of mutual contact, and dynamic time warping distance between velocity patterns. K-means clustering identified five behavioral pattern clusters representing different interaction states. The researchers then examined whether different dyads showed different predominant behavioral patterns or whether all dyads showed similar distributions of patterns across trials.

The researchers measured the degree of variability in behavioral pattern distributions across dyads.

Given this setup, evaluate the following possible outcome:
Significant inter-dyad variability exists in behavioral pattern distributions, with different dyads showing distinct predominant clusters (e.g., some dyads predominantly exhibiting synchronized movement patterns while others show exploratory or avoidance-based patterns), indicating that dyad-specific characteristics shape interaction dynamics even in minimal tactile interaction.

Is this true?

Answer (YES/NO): YES